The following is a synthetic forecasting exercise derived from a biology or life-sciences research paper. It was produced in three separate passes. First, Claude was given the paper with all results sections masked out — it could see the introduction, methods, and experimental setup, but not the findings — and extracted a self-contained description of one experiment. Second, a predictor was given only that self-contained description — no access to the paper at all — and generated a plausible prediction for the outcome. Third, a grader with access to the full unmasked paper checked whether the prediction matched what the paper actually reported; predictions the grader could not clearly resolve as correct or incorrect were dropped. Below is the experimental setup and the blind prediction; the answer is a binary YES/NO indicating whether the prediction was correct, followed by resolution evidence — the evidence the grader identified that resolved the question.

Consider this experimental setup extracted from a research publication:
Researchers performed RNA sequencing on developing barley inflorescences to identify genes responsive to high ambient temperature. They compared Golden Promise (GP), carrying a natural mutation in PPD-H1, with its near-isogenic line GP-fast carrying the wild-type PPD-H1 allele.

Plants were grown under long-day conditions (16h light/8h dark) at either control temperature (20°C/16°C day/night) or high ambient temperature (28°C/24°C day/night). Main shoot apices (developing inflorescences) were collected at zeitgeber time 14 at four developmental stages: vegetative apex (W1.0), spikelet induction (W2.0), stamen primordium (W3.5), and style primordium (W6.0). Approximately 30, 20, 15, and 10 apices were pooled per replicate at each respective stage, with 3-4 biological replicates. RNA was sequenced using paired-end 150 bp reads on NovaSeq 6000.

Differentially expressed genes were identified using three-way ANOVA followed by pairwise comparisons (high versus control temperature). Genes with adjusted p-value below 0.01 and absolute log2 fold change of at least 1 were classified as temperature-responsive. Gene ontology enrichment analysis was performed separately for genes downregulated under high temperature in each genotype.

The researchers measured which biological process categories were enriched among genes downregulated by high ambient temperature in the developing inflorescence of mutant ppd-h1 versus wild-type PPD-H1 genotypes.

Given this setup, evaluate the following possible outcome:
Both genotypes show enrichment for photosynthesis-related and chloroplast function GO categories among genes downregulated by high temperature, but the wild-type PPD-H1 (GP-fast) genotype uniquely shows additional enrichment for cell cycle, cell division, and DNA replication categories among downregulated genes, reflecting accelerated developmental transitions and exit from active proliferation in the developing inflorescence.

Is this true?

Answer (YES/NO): NO